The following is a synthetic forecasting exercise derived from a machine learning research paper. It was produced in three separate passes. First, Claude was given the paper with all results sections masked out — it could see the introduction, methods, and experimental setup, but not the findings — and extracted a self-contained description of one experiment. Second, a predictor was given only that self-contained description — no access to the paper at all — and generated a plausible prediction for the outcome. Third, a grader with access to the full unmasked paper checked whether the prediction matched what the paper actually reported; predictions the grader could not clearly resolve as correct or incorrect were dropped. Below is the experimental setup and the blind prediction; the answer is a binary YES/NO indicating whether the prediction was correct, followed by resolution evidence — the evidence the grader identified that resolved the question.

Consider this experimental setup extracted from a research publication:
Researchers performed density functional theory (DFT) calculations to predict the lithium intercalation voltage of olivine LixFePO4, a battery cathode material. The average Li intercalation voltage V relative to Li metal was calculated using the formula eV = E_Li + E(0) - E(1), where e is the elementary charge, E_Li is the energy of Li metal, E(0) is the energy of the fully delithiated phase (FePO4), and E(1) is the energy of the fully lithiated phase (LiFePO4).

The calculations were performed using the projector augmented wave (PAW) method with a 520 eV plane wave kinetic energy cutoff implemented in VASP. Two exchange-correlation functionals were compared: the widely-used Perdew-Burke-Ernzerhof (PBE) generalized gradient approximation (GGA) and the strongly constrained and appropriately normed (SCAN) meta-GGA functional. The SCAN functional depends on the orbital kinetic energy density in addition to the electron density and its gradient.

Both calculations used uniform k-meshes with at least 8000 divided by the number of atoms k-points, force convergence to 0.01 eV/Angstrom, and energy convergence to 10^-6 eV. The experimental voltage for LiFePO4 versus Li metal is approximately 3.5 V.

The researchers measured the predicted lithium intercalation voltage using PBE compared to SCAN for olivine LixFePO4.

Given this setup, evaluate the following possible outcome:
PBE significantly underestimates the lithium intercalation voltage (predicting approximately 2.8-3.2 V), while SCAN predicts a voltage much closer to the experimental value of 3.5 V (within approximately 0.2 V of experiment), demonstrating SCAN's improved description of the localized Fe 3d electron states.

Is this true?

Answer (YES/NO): NO